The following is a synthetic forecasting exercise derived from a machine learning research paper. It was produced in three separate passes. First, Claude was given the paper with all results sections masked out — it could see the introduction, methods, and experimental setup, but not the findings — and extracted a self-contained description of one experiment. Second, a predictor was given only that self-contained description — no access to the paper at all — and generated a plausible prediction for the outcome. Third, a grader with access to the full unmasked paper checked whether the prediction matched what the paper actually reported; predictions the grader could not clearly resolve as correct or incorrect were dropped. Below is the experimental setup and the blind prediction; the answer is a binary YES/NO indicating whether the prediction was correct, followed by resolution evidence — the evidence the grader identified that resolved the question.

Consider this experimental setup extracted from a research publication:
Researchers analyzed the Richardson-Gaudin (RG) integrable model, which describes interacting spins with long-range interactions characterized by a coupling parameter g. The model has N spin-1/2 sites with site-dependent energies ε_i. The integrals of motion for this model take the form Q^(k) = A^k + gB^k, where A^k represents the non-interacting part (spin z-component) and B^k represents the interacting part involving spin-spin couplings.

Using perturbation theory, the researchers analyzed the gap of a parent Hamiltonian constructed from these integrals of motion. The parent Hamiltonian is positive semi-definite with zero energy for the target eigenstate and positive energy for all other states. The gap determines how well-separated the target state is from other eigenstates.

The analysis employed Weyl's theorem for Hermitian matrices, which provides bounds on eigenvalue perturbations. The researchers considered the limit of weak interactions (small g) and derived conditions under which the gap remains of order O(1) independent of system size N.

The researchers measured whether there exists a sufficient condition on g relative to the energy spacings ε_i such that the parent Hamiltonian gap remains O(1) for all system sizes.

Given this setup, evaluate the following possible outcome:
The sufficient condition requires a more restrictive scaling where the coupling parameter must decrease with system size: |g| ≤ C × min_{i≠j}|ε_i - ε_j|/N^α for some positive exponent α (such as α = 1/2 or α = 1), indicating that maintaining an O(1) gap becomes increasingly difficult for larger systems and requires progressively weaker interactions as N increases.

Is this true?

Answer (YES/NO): YES